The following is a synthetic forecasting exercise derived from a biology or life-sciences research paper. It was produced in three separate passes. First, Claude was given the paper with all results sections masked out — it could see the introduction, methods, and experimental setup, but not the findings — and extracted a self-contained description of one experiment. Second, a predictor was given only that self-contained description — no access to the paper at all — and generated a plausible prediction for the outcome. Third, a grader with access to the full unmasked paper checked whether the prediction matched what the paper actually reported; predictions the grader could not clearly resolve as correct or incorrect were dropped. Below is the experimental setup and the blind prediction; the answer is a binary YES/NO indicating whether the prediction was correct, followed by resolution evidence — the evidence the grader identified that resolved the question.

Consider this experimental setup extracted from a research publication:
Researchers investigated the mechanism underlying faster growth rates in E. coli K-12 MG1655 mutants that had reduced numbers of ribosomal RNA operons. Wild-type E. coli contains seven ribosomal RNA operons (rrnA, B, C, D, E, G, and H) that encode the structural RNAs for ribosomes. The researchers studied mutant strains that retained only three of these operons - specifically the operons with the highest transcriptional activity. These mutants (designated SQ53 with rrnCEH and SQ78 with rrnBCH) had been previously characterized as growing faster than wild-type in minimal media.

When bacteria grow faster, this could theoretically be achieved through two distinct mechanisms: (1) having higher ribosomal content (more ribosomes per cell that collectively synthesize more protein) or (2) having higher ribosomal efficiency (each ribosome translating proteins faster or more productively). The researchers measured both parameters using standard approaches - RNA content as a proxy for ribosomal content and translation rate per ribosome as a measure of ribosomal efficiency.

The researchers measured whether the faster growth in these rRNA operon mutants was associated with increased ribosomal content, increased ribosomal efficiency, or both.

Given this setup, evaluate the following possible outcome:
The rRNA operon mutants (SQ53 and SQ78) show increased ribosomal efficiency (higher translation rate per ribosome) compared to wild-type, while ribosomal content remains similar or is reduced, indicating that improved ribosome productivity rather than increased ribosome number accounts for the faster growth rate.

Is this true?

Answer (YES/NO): NO